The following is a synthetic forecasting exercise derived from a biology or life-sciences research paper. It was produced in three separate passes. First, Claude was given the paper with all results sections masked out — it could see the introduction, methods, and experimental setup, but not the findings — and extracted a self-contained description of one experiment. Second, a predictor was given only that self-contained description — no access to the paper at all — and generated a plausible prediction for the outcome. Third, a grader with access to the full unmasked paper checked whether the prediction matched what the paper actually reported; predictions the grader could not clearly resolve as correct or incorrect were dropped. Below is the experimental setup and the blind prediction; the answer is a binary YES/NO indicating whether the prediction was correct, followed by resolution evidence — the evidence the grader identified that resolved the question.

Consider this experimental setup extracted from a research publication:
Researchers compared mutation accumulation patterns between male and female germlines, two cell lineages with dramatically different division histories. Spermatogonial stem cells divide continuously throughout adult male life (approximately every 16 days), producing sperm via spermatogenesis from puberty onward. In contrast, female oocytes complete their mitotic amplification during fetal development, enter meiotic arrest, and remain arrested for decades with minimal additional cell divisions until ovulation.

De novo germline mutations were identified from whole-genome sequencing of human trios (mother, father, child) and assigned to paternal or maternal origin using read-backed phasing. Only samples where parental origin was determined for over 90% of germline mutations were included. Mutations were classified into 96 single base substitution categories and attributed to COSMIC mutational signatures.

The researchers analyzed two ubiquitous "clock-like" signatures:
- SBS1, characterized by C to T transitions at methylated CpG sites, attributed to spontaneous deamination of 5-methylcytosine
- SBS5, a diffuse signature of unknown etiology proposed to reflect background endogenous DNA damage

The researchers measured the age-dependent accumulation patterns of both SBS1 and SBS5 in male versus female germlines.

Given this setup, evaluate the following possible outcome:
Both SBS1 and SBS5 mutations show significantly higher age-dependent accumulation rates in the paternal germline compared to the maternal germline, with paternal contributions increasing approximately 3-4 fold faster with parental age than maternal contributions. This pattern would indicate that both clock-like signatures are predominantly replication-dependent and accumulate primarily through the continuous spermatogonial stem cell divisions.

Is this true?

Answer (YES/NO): NO